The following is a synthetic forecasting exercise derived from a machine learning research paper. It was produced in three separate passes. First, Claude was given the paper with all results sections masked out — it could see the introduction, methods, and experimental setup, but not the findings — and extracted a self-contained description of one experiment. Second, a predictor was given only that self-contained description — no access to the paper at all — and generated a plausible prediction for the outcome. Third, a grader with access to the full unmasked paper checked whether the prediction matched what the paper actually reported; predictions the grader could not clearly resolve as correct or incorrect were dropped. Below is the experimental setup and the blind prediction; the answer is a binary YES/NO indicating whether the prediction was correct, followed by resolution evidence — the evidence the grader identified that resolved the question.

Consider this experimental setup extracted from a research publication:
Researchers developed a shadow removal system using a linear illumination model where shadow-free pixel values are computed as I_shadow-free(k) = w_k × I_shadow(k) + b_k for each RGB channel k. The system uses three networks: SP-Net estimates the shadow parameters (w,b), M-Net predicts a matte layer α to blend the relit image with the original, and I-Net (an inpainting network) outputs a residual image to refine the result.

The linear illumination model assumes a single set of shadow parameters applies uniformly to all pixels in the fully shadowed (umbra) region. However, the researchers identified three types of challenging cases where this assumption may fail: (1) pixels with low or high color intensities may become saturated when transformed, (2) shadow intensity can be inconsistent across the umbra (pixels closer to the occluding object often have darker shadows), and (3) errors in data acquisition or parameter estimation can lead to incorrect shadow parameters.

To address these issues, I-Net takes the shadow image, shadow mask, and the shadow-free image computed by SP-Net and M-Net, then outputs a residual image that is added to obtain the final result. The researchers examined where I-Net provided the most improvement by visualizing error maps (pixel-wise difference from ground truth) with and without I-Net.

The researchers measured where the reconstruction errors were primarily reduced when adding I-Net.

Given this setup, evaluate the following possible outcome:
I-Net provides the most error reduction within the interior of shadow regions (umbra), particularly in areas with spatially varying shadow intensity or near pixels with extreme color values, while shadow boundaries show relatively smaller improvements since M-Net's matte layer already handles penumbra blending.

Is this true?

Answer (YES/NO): YES